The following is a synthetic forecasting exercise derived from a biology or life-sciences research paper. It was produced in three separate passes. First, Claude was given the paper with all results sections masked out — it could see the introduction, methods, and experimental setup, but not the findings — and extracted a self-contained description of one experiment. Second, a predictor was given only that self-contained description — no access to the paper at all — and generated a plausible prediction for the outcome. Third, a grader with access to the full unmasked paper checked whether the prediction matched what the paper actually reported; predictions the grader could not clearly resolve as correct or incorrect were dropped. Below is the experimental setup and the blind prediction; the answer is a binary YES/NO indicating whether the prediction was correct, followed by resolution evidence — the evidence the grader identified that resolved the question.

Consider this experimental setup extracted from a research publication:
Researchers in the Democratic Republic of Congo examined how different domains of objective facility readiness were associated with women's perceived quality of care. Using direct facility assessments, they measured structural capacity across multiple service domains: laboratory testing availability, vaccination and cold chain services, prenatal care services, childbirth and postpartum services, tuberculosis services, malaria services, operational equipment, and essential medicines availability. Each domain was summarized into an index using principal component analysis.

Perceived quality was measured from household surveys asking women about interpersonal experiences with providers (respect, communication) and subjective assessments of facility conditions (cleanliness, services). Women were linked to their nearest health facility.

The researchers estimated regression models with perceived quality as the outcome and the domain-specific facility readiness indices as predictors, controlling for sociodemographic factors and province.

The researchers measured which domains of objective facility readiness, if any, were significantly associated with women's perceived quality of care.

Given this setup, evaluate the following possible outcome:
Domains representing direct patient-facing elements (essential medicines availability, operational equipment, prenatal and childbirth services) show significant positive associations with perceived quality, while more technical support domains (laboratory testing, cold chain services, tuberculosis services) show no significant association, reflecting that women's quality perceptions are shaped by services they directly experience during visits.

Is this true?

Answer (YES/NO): NO